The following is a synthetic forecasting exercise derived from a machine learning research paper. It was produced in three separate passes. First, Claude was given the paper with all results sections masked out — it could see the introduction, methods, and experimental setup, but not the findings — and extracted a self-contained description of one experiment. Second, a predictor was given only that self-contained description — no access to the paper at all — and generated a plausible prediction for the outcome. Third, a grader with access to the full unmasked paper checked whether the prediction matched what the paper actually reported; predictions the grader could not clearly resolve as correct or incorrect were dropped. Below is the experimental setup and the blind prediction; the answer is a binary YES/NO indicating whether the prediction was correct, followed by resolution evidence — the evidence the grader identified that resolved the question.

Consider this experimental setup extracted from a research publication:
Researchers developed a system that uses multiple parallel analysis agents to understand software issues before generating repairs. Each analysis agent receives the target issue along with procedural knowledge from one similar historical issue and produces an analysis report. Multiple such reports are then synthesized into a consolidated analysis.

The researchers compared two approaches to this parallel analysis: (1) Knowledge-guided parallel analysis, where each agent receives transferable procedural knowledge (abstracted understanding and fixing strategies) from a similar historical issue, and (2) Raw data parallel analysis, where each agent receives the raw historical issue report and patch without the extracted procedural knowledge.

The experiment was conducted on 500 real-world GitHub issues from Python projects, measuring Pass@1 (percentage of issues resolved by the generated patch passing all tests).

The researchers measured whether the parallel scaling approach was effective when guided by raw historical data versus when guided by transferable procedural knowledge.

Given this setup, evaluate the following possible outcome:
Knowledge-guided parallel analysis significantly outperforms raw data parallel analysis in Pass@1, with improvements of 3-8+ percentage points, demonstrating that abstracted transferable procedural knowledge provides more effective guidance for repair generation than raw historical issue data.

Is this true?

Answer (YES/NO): YES